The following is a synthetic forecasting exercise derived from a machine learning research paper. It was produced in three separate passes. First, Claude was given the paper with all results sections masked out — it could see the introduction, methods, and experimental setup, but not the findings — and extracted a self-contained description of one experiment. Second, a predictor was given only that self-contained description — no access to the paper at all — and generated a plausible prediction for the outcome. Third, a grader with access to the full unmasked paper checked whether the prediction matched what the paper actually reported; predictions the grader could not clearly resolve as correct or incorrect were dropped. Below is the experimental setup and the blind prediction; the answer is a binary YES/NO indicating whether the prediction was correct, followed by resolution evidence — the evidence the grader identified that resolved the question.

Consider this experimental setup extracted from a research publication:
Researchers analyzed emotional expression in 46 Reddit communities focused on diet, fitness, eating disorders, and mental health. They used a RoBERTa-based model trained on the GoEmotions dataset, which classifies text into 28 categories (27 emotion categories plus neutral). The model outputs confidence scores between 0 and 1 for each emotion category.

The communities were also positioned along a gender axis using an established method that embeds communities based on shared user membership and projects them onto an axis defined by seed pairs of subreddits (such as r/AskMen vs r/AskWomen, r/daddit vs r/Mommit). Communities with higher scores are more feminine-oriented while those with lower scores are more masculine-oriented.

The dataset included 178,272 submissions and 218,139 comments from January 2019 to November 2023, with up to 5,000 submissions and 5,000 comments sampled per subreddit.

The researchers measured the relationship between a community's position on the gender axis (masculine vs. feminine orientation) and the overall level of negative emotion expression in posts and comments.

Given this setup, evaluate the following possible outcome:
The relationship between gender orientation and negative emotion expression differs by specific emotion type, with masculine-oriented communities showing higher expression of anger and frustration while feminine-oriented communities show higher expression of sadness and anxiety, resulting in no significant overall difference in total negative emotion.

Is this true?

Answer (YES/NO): NO